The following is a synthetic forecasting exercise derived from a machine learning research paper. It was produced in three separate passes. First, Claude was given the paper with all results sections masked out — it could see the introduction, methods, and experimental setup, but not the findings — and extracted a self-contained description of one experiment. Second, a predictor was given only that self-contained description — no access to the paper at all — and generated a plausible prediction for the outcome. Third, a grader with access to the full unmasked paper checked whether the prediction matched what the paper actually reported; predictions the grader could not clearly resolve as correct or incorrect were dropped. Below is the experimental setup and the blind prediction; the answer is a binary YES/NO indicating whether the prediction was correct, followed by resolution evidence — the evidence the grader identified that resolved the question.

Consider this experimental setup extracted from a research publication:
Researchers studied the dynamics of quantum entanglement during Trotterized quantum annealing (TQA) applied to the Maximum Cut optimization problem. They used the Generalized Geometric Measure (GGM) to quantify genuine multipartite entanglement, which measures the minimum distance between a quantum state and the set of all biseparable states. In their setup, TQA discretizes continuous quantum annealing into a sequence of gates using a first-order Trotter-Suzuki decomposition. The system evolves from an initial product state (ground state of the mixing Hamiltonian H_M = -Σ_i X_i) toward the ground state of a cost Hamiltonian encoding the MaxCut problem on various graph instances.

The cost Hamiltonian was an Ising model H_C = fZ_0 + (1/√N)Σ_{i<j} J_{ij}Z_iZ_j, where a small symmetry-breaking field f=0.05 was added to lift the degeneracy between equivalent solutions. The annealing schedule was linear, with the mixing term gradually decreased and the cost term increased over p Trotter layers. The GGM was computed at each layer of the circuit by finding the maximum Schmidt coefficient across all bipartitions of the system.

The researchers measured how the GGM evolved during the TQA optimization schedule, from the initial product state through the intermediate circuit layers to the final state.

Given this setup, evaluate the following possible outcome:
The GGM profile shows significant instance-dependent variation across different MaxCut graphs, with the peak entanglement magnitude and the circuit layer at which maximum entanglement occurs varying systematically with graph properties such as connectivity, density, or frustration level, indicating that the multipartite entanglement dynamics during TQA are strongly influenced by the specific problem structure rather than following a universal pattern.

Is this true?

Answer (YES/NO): NO